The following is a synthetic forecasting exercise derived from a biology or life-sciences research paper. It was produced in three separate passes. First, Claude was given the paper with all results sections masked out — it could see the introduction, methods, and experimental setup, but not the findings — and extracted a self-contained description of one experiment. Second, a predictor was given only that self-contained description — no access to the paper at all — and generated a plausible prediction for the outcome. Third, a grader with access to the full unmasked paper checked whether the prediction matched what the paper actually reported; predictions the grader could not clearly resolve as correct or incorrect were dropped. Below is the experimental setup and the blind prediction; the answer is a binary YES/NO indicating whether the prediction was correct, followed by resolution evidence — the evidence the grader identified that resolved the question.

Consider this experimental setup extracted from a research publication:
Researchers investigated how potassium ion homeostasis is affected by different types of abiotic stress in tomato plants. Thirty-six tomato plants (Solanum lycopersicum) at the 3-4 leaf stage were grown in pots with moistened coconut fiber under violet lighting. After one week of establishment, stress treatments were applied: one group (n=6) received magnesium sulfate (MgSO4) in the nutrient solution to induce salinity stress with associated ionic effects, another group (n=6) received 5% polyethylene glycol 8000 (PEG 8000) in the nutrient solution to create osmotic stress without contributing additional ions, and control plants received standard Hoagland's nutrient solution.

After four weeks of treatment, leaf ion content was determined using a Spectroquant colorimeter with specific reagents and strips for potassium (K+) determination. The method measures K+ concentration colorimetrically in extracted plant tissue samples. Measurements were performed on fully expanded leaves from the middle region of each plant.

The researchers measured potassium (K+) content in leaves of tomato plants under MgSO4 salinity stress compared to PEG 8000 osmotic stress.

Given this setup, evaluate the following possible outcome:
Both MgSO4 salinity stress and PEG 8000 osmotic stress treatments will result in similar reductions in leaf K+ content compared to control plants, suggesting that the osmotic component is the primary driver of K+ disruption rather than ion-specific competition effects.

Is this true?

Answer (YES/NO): NO